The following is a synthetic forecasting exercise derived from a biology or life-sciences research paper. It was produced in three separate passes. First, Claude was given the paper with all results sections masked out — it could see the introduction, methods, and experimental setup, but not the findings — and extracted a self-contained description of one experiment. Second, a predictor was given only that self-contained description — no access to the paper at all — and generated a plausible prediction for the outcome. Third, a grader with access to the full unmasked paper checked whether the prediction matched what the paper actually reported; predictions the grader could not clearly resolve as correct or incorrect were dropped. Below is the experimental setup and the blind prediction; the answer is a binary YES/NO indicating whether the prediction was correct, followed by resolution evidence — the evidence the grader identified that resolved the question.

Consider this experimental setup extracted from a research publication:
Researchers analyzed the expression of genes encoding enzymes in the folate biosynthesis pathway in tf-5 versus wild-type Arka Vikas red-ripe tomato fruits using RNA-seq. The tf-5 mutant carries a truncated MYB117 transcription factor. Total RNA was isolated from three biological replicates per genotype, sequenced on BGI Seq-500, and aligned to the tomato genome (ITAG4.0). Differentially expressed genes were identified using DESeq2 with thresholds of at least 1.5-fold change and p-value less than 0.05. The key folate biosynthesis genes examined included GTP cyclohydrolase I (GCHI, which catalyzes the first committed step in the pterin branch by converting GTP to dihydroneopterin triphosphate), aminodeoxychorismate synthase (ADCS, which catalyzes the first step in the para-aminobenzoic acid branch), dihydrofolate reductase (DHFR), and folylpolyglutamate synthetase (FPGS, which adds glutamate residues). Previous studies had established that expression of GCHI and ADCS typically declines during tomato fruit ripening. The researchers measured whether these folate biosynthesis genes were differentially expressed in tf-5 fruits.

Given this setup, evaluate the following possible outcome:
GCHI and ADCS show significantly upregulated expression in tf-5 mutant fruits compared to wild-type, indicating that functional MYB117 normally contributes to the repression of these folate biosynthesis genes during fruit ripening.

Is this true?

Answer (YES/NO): YES